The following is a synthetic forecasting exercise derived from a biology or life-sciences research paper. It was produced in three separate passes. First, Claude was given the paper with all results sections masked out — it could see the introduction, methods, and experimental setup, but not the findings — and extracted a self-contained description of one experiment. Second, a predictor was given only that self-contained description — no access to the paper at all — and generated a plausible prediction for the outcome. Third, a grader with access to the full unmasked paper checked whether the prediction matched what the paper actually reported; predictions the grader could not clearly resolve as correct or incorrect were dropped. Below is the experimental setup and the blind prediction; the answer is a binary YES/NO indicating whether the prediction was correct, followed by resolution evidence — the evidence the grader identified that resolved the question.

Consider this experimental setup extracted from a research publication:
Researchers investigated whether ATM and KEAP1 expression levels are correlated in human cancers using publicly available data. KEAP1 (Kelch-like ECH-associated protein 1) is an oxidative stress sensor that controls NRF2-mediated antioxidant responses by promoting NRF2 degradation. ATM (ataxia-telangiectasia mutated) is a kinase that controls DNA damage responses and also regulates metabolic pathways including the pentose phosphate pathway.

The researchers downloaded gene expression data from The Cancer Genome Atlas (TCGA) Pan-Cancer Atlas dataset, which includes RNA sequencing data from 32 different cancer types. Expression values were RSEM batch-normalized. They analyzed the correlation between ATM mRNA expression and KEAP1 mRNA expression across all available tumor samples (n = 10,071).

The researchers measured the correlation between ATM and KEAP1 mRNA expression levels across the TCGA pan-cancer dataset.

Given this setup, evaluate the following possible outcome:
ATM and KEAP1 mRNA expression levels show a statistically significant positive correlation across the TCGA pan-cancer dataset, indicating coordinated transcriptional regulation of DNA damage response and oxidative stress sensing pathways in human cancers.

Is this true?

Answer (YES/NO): NO